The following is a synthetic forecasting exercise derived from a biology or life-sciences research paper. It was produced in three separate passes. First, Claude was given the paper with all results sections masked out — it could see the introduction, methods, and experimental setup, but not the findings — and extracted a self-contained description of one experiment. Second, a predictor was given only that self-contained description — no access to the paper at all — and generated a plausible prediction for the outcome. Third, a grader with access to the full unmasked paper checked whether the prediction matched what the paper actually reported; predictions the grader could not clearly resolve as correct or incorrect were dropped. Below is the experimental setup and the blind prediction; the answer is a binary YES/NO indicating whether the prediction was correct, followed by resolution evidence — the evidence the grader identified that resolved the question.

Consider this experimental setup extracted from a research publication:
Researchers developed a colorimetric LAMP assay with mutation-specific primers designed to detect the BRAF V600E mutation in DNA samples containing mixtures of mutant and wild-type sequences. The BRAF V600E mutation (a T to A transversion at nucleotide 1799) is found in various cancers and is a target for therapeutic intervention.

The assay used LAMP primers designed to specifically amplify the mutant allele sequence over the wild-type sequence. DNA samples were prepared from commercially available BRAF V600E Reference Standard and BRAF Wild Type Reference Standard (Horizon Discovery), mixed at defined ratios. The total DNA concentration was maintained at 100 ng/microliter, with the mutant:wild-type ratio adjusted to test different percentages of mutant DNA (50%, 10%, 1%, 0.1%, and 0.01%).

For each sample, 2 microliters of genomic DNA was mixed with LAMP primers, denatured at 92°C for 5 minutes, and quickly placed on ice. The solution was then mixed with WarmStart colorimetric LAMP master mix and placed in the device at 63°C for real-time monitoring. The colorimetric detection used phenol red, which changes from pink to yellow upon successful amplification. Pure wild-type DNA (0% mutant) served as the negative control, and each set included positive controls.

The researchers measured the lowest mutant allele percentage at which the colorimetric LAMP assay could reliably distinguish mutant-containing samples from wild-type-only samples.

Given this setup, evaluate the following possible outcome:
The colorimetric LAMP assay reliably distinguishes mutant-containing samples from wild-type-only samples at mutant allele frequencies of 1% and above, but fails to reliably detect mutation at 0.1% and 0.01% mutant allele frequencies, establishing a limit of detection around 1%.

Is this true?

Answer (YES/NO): NO